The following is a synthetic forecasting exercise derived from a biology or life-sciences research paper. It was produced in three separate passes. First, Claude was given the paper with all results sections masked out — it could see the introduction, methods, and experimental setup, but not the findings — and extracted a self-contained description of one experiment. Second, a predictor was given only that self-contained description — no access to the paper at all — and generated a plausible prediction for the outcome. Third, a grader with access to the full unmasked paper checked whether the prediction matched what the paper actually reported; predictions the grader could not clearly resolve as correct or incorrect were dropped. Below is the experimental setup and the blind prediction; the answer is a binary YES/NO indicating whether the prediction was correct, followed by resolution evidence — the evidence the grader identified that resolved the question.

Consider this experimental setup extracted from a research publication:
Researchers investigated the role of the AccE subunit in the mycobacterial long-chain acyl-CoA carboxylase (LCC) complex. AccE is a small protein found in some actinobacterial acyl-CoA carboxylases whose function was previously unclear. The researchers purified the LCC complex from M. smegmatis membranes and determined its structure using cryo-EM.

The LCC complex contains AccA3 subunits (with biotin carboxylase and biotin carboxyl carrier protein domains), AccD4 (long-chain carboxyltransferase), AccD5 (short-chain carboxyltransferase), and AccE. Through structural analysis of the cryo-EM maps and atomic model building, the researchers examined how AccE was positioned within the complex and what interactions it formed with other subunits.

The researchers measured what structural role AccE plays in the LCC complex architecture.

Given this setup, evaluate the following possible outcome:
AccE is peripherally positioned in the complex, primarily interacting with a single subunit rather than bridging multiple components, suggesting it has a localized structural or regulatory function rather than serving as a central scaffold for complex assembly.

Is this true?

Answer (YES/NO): NO